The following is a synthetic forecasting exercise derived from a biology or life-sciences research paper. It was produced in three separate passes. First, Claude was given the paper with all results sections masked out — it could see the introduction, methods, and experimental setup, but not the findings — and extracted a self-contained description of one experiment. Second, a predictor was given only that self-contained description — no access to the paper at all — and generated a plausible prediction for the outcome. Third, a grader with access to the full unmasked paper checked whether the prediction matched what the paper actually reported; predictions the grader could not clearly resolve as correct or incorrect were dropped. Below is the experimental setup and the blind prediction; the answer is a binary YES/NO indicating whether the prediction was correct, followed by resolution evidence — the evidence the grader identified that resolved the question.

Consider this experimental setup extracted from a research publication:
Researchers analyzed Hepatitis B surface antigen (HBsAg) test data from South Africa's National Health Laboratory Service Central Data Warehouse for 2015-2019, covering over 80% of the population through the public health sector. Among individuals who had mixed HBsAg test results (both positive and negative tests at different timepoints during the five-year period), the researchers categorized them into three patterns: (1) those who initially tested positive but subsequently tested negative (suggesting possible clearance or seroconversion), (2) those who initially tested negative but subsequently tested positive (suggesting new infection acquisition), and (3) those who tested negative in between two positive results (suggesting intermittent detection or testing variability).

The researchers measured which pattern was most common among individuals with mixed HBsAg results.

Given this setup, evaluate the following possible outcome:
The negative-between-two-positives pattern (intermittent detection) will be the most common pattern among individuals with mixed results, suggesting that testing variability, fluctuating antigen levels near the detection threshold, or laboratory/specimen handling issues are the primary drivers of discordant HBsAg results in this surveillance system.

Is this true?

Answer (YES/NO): NO